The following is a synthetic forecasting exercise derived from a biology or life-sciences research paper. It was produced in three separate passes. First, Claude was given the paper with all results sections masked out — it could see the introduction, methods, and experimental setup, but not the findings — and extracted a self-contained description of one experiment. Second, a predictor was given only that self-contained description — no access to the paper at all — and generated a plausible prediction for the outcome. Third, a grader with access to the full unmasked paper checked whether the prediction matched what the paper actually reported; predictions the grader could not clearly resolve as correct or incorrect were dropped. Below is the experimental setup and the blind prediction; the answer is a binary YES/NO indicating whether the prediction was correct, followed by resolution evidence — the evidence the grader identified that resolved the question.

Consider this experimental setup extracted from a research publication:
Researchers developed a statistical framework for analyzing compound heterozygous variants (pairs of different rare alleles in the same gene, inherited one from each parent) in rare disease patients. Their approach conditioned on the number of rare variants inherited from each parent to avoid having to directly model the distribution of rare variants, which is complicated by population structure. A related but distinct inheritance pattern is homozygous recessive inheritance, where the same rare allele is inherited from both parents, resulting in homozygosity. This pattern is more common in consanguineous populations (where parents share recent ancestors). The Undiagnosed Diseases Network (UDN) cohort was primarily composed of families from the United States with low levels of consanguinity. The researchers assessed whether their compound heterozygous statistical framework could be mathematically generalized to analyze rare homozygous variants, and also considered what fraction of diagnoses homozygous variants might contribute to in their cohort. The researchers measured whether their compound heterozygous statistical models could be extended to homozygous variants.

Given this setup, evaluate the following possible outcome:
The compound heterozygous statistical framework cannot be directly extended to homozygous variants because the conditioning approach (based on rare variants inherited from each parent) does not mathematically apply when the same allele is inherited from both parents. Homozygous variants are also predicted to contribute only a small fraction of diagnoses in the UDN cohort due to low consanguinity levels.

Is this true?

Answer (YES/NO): YES